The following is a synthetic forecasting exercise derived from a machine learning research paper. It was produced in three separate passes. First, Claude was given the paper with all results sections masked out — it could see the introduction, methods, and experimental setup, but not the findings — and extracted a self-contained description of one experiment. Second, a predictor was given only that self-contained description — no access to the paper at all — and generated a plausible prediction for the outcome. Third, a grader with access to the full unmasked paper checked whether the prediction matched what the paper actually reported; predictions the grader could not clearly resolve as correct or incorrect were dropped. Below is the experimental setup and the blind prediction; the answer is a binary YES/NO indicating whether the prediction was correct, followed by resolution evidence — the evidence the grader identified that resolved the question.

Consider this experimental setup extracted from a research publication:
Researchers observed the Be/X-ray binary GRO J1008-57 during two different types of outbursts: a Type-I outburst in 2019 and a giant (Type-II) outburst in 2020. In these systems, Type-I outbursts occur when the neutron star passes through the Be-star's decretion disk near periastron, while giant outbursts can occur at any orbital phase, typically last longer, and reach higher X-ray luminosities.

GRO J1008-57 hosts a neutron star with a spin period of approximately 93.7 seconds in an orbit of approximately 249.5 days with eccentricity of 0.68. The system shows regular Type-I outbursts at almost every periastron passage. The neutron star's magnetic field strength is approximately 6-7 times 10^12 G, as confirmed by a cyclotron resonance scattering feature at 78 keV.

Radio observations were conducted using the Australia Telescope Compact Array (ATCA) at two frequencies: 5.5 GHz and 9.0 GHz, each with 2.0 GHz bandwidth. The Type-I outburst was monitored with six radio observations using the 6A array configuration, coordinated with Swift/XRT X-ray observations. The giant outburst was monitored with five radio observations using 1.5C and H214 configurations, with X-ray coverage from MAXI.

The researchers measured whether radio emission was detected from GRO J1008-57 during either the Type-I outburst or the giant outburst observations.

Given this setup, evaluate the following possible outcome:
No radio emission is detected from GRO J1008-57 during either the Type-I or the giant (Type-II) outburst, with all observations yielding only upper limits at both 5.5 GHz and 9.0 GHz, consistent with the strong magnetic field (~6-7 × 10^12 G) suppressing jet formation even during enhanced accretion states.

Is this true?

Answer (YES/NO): YES